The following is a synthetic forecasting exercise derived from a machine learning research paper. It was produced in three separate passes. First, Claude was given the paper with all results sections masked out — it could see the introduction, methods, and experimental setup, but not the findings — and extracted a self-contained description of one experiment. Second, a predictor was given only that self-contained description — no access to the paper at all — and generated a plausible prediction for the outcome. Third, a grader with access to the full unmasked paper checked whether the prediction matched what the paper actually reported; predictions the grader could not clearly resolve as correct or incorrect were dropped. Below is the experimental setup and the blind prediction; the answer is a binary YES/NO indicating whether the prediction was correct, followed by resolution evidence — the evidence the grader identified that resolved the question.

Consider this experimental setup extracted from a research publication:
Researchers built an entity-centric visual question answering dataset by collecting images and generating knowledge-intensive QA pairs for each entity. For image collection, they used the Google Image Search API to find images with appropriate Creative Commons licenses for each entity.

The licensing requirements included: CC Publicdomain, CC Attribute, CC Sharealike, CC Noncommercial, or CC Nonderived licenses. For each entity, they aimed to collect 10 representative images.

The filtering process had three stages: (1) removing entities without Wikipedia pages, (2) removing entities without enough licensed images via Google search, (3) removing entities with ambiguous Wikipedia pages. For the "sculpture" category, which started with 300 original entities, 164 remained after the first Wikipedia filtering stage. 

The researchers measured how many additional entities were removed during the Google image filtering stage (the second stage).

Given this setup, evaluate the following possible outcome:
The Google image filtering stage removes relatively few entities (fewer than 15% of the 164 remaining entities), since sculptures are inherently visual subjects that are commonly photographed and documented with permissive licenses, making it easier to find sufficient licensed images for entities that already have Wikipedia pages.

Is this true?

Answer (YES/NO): NO